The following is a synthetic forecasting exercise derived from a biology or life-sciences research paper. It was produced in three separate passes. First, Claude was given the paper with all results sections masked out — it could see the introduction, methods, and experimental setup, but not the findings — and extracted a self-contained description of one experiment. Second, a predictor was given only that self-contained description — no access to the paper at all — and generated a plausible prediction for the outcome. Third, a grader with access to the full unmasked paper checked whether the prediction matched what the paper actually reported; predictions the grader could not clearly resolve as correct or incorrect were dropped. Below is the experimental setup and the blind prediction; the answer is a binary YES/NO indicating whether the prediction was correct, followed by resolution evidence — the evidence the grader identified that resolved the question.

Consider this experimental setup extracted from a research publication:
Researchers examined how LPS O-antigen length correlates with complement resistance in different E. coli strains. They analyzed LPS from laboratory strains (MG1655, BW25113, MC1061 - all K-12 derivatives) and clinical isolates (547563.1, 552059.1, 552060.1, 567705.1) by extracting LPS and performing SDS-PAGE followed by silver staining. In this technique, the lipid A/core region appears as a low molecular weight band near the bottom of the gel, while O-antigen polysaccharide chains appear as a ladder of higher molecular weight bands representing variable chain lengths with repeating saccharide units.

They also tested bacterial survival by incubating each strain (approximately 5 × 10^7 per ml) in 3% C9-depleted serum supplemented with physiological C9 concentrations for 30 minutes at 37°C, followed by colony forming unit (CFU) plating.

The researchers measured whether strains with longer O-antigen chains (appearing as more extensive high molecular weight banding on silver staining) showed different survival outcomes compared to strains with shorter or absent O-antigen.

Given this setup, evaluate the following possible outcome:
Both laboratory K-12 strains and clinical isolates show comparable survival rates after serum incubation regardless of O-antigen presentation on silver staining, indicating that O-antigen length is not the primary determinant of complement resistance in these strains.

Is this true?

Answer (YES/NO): NO